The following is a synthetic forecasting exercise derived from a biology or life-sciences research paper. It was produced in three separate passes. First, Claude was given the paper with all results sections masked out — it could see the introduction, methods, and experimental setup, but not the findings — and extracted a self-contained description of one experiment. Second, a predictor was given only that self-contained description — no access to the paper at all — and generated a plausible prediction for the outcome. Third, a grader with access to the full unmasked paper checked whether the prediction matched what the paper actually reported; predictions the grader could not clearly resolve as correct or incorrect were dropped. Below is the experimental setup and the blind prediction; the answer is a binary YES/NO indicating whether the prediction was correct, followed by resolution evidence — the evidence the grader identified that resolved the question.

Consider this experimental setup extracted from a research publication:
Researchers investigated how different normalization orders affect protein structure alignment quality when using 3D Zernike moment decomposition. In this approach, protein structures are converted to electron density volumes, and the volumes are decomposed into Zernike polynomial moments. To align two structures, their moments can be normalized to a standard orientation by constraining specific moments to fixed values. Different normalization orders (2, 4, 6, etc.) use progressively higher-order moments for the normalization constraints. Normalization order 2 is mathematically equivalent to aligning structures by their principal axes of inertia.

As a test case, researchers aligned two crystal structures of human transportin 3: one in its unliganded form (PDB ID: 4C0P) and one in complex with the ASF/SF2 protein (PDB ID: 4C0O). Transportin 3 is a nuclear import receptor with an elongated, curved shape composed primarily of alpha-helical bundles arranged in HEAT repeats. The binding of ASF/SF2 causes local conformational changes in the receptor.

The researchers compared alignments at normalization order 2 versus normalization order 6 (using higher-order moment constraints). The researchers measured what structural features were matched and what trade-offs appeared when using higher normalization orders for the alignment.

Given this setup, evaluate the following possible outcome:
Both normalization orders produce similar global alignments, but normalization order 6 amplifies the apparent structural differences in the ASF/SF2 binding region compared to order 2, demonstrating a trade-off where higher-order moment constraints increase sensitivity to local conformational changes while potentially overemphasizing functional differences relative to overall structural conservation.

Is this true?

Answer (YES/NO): NO